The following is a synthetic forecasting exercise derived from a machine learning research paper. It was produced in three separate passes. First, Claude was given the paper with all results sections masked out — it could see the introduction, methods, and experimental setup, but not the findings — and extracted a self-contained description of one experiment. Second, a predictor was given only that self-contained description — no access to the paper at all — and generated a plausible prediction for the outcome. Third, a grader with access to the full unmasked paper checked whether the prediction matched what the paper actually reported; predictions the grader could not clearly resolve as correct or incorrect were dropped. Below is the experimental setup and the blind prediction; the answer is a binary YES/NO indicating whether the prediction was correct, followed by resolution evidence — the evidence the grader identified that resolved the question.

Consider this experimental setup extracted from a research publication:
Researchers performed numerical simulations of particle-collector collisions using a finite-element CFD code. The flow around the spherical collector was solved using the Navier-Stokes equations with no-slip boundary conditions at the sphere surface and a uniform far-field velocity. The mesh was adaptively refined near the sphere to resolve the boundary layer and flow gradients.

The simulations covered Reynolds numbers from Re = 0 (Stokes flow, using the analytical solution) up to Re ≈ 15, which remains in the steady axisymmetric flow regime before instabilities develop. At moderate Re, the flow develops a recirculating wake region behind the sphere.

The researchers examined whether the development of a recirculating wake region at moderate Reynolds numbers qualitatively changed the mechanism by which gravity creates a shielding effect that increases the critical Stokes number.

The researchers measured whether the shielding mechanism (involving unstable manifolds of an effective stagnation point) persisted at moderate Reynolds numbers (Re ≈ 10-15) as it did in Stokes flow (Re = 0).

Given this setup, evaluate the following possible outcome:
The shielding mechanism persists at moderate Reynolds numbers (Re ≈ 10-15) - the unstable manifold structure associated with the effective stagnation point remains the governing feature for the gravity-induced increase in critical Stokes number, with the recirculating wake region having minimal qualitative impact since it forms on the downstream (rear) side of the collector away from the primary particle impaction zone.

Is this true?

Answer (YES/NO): YES